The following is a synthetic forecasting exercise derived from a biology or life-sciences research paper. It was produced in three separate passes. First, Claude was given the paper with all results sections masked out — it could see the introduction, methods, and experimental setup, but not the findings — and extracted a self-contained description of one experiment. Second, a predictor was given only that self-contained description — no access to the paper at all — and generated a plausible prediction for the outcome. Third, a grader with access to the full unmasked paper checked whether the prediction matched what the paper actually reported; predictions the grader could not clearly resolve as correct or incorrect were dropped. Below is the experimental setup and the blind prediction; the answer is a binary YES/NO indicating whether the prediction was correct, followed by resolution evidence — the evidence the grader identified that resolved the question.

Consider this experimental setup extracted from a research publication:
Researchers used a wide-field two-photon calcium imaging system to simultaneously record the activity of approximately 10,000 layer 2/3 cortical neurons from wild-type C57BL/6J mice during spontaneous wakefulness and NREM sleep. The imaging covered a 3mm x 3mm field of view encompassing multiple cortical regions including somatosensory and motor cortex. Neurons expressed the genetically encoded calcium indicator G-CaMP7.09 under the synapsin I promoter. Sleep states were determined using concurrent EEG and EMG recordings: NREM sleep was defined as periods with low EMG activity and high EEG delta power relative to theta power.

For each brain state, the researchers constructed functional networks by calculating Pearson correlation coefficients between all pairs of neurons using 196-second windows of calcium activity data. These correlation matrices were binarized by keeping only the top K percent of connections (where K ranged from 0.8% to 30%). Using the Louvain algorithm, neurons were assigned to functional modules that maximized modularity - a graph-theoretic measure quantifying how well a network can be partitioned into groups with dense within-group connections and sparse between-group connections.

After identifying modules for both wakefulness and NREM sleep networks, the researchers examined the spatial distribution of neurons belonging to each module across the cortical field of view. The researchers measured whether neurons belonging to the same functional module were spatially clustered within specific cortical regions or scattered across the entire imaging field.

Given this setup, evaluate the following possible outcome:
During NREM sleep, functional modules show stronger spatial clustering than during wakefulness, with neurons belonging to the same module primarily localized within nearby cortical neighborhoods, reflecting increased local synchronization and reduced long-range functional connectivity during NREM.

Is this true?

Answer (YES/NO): NO